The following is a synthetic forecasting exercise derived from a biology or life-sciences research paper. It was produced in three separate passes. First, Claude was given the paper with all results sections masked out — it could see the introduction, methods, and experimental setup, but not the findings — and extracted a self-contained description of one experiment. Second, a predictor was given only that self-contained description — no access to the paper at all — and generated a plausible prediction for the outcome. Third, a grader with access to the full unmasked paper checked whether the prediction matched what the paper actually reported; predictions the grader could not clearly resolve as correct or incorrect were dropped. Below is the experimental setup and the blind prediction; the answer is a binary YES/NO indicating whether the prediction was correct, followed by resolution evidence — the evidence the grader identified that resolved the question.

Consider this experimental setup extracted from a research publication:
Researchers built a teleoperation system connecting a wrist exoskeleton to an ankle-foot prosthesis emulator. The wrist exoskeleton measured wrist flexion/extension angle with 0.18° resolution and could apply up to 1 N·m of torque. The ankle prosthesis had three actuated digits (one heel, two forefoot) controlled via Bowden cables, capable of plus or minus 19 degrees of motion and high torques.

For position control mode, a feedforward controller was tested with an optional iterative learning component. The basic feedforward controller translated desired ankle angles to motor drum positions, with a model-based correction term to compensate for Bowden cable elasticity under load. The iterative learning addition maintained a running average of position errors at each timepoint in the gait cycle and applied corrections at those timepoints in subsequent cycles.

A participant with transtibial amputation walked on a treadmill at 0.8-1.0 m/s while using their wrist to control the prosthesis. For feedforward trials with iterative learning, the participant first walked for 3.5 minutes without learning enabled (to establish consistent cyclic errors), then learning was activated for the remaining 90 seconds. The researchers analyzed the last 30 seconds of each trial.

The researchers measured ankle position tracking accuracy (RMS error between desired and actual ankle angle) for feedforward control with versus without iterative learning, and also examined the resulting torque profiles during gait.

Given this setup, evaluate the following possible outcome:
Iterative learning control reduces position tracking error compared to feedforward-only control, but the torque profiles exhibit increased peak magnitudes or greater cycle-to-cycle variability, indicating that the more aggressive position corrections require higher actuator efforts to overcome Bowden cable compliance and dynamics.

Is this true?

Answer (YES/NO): NO